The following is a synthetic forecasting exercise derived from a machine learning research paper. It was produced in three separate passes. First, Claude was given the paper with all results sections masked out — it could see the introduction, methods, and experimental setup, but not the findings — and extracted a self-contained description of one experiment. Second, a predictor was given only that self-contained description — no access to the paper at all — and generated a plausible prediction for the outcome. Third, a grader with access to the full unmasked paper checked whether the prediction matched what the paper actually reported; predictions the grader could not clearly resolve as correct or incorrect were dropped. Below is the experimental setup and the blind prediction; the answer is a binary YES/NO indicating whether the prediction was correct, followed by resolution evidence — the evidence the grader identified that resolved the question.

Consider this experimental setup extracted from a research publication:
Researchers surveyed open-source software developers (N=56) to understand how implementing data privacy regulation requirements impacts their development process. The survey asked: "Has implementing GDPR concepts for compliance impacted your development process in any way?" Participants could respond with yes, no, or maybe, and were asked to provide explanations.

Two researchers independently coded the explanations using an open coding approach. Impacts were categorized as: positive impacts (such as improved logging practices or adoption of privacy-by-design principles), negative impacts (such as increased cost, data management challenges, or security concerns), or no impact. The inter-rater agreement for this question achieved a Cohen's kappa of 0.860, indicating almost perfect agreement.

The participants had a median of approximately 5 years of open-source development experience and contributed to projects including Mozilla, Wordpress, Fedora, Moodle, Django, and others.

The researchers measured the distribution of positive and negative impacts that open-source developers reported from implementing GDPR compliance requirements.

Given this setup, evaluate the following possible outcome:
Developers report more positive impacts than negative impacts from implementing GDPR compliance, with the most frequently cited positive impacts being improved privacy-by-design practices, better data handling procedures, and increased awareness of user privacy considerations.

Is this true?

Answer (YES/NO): NO